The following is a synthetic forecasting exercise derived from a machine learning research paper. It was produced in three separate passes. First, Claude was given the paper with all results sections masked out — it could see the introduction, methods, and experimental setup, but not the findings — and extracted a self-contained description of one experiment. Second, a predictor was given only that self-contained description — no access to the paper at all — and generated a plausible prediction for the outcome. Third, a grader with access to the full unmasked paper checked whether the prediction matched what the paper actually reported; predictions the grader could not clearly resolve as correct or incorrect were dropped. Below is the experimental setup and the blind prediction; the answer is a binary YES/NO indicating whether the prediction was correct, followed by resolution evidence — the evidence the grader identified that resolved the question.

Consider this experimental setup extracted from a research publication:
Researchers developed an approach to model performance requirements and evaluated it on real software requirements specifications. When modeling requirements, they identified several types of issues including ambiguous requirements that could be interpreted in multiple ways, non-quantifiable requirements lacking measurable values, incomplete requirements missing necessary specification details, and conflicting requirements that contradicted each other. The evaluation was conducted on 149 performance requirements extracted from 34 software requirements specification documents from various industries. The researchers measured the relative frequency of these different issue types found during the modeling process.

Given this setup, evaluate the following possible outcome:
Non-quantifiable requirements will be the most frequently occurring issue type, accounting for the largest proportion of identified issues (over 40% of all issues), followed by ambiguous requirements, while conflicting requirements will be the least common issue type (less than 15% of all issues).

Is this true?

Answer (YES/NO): NO